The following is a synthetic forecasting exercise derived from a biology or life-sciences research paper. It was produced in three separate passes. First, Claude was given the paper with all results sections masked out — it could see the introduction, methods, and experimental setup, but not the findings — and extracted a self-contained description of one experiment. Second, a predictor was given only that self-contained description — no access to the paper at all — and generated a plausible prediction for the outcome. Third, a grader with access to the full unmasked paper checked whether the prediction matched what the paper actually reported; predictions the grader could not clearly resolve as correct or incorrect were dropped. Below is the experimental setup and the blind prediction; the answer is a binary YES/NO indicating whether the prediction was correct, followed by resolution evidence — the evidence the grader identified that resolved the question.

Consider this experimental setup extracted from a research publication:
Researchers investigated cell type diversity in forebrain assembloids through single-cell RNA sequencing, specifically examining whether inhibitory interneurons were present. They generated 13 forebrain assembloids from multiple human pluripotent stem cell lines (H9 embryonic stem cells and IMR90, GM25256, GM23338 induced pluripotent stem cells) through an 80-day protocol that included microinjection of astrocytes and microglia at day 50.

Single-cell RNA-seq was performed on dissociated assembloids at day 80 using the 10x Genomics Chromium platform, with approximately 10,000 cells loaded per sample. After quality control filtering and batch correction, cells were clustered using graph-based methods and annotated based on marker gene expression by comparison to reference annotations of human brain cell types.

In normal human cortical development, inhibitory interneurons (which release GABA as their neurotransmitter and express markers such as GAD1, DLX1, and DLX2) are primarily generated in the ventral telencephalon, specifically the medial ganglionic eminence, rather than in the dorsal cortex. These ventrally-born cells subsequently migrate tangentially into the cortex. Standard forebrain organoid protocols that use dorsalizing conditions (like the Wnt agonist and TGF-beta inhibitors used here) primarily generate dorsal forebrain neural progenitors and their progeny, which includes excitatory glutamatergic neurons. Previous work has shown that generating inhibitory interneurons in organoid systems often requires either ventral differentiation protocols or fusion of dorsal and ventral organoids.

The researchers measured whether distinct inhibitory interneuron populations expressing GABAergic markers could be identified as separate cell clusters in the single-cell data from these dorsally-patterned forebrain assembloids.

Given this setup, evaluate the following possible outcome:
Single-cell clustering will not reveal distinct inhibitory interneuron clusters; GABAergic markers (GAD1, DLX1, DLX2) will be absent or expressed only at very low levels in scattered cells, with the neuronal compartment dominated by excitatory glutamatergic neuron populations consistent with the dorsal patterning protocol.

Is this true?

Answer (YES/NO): NO